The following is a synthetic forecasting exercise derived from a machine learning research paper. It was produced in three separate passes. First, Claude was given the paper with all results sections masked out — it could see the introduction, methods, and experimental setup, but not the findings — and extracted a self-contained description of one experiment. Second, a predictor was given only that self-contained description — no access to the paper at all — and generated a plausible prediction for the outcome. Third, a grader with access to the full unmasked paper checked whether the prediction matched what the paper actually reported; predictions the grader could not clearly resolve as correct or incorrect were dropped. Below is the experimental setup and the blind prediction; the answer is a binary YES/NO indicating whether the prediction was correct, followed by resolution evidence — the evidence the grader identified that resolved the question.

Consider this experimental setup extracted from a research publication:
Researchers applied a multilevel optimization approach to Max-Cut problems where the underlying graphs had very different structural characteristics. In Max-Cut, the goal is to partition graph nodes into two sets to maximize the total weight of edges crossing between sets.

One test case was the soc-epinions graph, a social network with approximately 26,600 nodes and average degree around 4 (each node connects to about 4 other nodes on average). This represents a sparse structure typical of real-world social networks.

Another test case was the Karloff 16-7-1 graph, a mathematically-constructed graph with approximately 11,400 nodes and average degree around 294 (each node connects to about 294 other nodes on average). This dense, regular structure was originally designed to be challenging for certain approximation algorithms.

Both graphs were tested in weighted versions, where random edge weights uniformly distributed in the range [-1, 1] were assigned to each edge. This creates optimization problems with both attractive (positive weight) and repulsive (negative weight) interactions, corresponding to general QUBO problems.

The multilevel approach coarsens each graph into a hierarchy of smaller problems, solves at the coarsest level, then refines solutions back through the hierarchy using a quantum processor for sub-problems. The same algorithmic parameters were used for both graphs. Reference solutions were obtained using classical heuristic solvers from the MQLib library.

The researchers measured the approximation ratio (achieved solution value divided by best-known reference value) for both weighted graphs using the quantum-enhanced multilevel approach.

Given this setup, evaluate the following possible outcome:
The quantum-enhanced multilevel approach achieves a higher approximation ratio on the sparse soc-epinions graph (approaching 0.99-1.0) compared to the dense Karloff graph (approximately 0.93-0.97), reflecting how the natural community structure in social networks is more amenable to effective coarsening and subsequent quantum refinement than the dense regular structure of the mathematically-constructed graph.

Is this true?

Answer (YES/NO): NO